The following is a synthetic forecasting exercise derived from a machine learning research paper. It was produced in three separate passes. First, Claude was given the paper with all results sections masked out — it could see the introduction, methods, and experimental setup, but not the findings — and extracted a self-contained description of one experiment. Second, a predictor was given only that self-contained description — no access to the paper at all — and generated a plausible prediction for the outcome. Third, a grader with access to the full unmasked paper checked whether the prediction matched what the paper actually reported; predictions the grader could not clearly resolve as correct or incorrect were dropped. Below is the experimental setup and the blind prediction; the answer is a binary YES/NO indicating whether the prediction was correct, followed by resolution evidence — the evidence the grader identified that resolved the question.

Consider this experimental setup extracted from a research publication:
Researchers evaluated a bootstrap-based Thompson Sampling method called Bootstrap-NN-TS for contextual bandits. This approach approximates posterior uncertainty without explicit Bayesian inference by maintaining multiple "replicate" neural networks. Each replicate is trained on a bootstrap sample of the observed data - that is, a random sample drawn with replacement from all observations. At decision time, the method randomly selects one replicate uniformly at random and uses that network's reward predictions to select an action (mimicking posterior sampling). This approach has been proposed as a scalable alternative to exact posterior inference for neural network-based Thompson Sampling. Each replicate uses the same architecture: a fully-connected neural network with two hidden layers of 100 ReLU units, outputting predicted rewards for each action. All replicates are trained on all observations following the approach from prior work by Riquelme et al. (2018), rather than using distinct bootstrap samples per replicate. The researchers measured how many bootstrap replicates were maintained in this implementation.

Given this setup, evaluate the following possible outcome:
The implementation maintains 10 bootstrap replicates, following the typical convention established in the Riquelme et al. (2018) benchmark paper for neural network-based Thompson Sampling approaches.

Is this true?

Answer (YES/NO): YES